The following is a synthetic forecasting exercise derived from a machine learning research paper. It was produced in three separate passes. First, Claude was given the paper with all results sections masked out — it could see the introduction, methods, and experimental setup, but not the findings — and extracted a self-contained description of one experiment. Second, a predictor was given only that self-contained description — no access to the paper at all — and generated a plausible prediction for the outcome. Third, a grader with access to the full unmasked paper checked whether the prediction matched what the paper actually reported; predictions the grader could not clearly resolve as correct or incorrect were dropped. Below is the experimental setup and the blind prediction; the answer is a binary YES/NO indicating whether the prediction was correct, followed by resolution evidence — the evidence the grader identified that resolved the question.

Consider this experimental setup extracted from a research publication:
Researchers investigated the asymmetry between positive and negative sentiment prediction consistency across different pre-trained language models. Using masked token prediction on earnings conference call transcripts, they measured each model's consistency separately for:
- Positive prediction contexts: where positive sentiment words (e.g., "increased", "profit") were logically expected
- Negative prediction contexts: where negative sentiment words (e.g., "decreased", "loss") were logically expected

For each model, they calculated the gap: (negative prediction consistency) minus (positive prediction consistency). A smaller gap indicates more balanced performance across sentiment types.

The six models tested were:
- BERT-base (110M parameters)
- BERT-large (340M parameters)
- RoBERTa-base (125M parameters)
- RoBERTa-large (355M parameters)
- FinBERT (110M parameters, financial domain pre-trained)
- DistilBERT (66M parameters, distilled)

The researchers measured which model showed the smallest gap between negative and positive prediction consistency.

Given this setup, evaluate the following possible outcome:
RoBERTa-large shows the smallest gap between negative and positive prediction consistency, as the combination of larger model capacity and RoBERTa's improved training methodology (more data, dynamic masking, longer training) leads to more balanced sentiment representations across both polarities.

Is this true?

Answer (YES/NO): YES